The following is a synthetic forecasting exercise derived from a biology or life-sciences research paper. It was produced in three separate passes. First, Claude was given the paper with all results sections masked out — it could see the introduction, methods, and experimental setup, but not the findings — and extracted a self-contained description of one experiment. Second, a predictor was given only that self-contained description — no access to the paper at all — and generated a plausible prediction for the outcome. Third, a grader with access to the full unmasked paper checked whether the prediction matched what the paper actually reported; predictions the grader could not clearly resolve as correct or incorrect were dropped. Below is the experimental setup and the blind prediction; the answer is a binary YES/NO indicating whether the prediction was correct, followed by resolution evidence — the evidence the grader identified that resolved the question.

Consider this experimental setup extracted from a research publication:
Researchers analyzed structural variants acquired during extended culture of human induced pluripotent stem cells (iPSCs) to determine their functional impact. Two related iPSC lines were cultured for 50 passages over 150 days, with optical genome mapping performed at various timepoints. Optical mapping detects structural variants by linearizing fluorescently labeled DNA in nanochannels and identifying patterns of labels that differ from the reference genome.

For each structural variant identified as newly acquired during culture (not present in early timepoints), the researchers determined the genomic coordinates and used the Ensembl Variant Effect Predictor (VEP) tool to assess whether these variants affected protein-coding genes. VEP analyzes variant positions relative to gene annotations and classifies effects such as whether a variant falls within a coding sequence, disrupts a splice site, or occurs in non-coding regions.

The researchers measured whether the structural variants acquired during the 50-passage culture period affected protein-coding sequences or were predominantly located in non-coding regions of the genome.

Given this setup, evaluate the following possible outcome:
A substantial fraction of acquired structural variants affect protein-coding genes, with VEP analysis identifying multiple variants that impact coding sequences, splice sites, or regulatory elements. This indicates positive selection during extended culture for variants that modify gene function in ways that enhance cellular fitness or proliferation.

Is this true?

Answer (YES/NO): NO